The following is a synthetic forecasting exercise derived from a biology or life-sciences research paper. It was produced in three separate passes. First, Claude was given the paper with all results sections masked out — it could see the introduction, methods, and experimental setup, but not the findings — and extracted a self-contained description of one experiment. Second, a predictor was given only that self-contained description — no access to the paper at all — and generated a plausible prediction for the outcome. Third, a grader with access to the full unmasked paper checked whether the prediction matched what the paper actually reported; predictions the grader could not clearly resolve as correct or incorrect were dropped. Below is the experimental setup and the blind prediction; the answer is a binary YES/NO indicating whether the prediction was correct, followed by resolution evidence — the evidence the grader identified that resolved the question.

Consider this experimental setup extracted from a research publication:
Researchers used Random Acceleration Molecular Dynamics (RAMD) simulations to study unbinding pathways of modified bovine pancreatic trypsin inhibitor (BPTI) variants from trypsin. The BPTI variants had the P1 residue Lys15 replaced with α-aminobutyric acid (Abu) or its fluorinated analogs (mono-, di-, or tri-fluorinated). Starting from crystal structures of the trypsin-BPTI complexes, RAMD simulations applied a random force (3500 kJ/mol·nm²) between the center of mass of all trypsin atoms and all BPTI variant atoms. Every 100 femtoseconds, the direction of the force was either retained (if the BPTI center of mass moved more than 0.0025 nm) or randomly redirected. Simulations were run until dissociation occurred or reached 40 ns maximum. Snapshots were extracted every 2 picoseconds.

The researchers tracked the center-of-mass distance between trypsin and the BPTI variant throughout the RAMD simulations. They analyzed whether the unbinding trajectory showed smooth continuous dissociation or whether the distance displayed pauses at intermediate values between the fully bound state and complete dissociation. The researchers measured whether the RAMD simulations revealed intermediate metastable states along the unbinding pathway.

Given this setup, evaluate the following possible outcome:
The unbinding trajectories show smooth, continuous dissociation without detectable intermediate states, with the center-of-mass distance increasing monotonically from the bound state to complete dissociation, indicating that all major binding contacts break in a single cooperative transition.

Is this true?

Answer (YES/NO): NO